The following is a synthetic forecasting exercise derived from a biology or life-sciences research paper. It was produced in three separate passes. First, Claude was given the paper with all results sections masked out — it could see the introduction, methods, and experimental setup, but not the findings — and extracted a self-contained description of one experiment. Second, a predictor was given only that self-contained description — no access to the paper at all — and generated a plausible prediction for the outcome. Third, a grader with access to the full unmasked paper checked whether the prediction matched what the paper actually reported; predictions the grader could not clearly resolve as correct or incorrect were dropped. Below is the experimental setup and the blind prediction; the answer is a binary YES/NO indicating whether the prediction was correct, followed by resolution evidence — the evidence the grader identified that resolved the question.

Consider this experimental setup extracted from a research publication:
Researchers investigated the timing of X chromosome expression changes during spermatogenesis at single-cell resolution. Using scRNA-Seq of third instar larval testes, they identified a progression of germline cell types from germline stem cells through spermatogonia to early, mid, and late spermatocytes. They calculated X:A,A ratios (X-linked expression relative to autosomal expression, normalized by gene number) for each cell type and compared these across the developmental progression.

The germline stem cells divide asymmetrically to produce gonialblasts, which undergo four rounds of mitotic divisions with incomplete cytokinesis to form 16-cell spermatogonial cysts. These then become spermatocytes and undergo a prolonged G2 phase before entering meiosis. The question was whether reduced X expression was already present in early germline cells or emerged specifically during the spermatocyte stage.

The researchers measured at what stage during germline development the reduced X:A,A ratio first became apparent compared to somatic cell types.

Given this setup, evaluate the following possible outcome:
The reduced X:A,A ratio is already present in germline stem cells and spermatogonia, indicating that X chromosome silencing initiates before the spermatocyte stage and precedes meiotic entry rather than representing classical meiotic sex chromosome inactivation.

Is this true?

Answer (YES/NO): NO